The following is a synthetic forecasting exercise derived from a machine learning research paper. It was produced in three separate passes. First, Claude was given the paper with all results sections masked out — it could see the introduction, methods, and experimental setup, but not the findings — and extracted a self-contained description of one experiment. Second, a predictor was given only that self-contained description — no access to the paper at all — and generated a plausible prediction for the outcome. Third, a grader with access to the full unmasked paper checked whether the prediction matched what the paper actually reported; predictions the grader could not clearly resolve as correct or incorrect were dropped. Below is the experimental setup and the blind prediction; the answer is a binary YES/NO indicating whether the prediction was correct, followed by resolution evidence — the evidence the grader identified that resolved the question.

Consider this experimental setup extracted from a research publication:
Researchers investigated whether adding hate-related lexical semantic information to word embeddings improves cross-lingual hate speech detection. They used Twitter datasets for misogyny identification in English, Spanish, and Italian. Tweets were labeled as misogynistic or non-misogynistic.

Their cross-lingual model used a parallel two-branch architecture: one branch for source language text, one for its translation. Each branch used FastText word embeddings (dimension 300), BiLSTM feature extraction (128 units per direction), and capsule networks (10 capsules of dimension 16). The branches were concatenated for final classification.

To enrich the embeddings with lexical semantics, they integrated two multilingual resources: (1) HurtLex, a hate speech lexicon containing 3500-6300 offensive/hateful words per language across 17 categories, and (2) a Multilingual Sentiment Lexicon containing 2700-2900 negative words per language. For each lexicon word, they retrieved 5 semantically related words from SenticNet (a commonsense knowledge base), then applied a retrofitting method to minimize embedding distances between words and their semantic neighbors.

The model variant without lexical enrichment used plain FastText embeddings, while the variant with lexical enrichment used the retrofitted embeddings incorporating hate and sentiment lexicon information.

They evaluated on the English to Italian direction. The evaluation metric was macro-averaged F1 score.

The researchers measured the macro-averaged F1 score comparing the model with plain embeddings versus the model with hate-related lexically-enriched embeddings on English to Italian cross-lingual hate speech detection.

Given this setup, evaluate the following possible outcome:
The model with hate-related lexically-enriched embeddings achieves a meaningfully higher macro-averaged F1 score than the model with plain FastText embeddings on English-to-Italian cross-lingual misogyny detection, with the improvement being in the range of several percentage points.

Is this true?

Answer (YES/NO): NO